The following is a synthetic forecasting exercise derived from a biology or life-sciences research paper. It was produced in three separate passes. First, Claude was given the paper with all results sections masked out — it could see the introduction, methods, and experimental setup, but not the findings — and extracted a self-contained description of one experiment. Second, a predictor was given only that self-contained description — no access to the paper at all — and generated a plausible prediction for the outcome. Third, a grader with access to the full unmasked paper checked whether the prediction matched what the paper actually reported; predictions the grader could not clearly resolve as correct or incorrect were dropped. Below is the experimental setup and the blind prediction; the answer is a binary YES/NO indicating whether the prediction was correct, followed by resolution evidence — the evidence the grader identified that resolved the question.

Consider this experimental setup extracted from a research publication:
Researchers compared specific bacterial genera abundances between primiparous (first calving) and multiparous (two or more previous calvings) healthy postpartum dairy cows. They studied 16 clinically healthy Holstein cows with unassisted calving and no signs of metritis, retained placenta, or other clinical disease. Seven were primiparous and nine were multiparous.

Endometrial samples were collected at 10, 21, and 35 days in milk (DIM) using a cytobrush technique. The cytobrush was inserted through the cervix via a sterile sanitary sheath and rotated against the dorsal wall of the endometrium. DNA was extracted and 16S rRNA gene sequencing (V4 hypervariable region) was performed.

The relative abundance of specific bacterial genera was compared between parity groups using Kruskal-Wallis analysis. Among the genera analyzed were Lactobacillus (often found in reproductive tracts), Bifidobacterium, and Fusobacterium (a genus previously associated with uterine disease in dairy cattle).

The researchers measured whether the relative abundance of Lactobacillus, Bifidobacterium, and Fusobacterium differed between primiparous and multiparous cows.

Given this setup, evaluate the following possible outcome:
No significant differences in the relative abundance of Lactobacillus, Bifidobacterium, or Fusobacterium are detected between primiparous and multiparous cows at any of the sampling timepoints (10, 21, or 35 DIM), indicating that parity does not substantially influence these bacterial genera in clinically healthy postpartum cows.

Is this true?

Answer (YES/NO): NO